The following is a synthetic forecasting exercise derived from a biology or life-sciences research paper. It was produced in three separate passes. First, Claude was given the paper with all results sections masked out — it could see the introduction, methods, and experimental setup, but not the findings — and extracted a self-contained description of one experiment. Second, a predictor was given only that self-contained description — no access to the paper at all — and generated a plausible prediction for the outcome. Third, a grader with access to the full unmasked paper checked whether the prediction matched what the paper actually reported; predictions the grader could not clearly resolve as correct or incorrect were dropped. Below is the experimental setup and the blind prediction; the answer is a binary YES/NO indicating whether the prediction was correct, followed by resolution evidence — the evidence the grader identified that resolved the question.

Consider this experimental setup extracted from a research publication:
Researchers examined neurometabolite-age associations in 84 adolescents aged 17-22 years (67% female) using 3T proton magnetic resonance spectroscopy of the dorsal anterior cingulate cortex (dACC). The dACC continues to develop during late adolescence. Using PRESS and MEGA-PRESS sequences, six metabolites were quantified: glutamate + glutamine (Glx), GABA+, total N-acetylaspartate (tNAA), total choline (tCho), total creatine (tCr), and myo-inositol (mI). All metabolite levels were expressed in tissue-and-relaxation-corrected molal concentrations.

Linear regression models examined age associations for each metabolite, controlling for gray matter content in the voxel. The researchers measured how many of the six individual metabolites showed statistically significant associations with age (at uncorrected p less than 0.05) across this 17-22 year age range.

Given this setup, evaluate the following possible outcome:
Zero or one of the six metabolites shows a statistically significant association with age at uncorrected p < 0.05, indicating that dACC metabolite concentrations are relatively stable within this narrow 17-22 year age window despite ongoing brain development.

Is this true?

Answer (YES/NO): NO